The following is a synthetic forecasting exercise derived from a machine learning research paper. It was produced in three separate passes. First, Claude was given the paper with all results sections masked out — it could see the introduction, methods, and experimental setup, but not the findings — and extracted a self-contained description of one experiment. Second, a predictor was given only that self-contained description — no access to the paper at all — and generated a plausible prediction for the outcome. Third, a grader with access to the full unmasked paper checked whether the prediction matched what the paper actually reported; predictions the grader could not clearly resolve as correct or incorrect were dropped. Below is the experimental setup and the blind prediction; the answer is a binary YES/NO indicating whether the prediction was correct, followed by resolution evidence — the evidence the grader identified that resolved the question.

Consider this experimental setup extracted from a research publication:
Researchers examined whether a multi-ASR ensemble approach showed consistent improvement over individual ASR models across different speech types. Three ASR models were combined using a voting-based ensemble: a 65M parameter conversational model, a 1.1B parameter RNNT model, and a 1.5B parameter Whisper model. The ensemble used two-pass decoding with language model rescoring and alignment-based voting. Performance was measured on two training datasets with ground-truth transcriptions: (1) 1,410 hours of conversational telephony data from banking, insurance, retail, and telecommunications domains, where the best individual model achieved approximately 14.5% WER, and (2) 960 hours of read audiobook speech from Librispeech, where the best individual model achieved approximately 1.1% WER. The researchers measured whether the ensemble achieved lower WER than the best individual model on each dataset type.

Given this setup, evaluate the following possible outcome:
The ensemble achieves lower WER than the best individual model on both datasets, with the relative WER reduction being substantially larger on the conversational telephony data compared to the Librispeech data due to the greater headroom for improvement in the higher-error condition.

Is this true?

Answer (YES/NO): NO